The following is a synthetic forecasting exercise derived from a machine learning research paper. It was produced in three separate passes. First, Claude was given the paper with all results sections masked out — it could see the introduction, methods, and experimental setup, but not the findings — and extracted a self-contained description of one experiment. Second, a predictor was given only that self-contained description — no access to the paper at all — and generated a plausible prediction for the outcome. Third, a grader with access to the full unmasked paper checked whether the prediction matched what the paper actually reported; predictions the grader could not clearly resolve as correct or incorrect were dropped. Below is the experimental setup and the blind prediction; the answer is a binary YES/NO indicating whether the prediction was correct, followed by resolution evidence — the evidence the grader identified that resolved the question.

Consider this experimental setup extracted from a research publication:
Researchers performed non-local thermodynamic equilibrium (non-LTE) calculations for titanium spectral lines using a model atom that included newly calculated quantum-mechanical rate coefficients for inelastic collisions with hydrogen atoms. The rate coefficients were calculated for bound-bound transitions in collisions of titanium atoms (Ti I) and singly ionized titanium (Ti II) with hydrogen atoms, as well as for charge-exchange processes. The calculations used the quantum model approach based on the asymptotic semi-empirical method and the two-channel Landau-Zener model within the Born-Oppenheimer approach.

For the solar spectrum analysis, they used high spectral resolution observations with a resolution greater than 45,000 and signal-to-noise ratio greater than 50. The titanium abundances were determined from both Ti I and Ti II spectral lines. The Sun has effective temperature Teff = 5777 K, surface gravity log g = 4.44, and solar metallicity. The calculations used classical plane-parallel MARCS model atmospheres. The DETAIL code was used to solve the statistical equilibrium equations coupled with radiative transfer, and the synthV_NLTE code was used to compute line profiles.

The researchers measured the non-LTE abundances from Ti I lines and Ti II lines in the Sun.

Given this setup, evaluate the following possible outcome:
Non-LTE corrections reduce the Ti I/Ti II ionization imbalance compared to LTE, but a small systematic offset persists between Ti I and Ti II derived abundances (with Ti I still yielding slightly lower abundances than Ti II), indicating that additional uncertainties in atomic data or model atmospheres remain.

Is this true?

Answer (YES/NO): NO